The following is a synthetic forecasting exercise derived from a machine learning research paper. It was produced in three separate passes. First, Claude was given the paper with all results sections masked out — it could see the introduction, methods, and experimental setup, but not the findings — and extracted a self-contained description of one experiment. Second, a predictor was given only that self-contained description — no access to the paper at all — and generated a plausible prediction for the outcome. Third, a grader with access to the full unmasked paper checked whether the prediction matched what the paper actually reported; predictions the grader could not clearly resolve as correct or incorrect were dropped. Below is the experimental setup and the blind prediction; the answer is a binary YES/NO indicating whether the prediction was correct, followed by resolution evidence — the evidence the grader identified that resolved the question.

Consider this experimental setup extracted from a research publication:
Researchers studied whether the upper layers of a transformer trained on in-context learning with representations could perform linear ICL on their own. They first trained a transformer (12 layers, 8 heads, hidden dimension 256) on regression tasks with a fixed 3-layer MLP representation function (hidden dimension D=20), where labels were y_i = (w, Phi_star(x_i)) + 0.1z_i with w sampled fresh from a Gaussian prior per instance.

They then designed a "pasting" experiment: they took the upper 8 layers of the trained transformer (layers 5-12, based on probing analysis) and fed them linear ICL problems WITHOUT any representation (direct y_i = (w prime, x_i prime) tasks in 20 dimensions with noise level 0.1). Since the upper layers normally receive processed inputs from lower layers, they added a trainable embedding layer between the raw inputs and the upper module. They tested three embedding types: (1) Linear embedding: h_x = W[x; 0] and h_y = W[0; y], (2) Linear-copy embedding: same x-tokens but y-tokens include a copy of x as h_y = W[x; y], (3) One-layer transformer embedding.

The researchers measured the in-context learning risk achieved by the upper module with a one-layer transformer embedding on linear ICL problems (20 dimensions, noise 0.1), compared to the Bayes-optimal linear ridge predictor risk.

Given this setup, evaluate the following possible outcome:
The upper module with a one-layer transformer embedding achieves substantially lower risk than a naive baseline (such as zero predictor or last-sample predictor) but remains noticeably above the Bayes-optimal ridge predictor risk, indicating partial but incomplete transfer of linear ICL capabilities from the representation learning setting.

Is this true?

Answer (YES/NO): NO